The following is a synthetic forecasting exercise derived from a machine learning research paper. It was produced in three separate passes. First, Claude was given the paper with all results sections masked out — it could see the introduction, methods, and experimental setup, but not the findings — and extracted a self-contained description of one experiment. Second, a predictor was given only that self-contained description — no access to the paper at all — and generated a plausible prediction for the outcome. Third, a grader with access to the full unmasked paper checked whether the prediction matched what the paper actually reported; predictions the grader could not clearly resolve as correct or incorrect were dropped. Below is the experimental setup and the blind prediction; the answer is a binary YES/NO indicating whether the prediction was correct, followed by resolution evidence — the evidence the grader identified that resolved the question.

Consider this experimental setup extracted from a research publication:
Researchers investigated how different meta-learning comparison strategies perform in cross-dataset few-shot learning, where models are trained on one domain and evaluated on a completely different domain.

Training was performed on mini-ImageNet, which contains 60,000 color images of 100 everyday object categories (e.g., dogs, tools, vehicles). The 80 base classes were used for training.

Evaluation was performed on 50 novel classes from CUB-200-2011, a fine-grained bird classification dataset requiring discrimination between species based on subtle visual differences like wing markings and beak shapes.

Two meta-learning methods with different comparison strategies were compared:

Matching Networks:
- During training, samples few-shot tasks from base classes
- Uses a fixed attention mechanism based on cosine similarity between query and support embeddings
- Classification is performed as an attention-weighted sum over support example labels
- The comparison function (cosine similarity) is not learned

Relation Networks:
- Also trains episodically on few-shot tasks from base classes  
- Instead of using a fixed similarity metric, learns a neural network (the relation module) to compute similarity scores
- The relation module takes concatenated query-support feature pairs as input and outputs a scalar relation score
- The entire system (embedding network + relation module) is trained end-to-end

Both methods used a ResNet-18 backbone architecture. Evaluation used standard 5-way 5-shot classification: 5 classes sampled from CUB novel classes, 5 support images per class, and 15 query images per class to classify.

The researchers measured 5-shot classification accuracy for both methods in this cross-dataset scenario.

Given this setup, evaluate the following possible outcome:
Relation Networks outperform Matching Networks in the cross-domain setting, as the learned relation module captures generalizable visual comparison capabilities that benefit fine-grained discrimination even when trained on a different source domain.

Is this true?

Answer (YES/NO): YES